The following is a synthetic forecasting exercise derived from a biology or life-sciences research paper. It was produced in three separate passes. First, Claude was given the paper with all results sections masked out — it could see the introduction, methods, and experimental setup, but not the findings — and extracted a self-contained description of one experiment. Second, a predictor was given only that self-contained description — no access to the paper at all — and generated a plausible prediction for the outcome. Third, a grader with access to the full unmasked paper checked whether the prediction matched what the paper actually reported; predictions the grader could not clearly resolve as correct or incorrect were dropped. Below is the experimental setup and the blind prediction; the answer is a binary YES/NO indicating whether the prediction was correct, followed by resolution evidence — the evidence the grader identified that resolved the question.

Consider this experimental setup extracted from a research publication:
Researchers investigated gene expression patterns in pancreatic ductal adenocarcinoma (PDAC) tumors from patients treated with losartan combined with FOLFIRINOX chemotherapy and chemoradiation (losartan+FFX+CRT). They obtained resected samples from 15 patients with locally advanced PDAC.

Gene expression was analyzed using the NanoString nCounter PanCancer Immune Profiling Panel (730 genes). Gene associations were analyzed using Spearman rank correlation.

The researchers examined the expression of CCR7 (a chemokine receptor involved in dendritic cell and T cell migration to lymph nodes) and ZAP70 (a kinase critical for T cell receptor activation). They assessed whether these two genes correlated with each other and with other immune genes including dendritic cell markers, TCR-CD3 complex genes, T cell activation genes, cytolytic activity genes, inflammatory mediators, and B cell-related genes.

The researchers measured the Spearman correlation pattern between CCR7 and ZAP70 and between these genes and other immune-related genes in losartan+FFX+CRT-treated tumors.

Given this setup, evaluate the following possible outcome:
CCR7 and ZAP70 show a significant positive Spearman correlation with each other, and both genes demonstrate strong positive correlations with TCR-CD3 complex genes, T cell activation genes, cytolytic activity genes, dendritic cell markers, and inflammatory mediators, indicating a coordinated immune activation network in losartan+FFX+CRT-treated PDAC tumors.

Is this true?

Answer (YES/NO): NO